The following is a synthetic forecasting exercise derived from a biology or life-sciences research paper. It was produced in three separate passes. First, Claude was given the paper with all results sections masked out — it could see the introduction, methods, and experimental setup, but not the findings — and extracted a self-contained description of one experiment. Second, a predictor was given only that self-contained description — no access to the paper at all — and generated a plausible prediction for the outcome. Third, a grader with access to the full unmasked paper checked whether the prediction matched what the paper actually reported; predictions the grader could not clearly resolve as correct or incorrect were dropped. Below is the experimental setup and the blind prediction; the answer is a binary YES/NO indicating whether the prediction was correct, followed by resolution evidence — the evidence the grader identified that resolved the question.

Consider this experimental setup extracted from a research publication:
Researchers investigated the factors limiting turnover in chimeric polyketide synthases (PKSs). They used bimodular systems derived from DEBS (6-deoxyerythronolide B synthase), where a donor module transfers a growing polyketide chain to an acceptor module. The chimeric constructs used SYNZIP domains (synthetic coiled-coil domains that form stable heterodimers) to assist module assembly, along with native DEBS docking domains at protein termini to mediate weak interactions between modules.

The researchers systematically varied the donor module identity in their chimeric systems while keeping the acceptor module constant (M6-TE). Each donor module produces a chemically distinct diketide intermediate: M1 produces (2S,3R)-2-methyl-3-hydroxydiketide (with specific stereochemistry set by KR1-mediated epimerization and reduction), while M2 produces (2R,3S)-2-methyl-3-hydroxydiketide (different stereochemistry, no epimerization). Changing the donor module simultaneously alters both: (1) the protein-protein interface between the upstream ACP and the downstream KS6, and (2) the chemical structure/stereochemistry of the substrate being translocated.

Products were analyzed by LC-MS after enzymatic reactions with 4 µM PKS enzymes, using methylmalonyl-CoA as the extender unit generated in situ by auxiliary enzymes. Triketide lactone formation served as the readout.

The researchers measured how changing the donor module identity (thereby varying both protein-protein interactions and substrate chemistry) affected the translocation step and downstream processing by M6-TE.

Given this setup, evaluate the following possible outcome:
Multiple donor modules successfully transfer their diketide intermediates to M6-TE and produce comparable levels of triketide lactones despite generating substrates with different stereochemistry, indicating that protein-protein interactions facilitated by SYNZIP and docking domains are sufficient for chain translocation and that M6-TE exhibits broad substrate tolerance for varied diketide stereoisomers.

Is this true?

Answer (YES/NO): NO